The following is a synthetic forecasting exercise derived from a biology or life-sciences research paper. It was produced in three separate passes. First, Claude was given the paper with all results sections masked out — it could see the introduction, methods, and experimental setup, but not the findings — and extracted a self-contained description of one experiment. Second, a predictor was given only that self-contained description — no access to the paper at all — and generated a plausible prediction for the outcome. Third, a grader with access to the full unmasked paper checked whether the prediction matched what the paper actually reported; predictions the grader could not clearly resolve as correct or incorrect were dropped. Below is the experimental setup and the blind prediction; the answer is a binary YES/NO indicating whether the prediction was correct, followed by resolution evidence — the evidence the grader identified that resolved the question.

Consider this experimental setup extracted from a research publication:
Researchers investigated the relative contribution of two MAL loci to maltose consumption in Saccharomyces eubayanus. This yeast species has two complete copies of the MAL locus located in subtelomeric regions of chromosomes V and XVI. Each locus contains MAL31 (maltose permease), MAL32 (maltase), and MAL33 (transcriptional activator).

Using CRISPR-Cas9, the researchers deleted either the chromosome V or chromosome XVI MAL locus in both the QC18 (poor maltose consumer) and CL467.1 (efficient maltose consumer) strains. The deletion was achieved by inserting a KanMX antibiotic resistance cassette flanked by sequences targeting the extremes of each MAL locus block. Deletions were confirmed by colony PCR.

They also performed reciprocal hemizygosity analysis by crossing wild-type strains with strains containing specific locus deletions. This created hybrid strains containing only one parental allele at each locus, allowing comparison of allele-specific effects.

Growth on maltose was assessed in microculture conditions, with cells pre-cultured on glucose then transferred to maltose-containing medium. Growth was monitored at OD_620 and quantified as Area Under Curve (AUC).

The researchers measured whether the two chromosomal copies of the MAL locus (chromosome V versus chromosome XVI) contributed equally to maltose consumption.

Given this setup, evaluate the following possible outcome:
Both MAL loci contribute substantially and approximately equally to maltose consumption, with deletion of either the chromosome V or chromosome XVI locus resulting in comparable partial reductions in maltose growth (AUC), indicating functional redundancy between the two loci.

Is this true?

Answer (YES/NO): NO